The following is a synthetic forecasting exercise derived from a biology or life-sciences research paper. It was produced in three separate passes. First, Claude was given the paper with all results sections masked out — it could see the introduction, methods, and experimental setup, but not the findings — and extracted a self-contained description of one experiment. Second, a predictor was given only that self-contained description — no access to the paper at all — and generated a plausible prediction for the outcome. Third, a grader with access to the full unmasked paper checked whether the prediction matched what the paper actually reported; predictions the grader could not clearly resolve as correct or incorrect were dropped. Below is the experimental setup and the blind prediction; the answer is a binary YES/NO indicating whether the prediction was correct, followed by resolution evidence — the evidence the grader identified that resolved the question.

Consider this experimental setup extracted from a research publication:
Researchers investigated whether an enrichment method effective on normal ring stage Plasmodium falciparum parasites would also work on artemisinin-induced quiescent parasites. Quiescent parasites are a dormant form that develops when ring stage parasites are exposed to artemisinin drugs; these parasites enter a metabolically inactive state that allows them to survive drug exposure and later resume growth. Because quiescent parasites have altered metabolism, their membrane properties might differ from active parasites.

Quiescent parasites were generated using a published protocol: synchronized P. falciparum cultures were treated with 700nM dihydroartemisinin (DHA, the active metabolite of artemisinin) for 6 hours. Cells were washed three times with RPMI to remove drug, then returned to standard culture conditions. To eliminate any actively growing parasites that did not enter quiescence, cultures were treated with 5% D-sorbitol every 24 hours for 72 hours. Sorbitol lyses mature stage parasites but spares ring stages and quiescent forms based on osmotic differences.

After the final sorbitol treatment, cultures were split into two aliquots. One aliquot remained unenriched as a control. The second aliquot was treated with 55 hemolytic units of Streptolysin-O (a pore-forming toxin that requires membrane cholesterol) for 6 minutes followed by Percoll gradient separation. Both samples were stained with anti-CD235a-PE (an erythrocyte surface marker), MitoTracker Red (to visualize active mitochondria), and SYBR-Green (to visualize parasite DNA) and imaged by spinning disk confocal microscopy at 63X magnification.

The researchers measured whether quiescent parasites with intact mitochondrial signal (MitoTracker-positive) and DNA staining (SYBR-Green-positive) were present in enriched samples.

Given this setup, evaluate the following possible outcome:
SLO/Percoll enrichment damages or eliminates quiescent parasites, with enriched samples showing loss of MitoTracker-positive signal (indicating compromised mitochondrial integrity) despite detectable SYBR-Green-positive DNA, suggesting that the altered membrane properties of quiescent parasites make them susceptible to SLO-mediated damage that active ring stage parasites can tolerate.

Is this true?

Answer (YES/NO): NO